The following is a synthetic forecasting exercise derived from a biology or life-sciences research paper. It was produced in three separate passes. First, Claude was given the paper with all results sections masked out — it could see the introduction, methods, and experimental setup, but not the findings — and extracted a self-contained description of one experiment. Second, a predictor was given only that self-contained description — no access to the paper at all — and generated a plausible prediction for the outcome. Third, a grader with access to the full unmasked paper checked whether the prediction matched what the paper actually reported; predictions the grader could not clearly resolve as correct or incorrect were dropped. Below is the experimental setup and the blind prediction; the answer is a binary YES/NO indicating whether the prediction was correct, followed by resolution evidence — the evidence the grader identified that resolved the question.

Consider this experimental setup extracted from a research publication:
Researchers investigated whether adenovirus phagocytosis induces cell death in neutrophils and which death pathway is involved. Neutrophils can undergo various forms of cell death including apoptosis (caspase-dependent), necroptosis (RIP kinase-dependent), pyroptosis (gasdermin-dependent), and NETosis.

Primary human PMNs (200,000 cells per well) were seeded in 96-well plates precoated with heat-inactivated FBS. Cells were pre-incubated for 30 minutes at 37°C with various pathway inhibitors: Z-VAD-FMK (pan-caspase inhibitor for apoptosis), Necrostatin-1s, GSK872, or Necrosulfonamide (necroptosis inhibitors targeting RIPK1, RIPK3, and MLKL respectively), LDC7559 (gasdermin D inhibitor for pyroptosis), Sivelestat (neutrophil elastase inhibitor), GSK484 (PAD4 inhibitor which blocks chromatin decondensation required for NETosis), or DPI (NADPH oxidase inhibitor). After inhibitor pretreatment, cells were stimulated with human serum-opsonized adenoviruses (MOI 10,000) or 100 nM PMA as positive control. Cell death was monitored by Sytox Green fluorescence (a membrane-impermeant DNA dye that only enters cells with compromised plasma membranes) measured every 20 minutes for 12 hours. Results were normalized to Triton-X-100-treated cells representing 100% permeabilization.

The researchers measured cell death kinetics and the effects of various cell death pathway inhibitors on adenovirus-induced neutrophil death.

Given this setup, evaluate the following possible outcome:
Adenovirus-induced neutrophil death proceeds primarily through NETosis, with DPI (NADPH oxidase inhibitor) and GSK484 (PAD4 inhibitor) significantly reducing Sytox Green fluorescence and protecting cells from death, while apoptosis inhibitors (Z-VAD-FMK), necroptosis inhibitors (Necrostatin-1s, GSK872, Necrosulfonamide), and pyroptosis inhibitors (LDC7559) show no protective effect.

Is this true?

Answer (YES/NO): NO